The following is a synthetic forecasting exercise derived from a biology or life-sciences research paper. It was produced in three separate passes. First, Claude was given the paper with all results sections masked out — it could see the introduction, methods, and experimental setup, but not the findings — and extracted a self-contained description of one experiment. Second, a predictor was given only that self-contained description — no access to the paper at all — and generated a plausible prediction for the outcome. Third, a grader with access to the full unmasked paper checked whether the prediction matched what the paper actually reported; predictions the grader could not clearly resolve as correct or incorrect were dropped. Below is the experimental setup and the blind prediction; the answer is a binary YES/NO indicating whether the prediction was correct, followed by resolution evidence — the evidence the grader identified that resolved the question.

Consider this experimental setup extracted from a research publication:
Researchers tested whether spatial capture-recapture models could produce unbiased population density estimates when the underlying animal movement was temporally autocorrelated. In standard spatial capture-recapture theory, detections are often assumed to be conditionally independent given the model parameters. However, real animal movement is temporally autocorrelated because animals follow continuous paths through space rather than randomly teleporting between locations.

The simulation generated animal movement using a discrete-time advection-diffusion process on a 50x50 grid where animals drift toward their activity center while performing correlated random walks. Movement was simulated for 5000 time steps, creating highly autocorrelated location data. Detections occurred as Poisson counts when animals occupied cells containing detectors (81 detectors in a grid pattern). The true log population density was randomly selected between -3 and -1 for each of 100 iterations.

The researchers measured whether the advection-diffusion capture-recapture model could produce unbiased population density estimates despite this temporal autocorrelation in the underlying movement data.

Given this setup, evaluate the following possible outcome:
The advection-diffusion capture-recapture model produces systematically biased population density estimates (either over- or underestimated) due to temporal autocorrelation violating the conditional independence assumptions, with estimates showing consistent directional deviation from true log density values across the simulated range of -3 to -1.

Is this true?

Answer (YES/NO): NO